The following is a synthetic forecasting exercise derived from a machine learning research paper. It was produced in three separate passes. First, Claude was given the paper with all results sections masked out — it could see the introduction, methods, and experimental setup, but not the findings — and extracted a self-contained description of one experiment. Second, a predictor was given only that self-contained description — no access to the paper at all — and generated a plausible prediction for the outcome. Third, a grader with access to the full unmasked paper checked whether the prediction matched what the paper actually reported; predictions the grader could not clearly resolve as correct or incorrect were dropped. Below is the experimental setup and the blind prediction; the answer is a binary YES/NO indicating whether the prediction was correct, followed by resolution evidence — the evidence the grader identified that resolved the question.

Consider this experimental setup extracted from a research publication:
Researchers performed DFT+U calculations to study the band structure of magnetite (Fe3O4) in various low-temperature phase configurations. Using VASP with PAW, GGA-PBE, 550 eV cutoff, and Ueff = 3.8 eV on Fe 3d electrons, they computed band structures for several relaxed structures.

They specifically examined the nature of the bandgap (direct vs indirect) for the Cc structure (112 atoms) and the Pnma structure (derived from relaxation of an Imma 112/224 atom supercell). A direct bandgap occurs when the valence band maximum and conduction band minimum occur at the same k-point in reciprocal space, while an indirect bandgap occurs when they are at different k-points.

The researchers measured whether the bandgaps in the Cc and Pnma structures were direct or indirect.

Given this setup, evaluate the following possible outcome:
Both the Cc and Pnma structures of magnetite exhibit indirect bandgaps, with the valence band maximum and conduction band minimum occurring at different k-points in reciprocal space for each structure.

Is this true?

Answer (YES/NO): NO